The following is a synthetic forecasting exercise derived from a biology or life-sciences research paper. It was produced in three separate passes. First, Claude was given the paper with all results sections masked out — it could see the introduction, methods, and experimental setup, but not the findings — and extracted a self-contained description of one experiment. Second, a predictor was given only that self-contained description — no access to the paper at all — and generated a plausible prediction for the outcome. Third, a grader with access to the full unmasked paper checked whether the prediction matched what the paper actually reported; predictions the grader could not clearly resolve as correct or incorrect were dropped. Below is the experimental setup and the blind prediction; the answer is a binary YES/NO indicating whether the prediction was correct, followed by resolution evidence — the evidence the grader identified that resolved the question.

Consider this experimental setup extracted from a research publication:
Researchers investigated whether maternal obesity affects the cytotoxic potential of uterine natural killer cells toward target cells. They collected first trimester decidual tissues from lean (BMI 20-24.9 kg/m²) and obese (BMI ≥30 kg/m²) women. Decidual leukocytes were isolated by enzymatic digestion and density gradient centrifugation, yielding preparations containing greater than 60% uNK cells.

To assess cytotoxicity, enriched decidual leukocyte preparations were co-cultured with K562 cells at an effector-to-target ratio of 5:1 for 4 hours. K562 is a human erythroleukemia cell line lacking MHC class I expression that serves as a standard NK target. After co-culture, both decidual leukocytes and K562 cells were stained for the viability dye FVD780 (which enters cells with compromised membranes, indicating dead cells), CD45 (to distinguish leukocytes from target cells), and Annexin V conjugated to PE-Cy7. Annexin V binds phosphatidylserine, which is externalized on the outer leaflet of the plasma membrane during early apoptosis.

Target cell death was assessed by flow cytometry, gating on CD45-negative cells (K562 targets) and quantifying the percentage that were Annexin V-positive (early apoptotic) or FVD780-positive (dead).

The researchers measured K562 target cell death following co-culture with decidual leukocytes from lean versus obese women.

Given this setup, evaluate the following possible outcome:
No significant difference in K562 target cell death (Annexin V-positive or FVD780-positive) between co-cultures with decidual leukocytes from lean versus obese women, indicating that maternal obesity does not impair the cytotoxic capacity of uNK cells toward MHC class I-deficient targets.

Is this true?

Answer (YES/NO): NO